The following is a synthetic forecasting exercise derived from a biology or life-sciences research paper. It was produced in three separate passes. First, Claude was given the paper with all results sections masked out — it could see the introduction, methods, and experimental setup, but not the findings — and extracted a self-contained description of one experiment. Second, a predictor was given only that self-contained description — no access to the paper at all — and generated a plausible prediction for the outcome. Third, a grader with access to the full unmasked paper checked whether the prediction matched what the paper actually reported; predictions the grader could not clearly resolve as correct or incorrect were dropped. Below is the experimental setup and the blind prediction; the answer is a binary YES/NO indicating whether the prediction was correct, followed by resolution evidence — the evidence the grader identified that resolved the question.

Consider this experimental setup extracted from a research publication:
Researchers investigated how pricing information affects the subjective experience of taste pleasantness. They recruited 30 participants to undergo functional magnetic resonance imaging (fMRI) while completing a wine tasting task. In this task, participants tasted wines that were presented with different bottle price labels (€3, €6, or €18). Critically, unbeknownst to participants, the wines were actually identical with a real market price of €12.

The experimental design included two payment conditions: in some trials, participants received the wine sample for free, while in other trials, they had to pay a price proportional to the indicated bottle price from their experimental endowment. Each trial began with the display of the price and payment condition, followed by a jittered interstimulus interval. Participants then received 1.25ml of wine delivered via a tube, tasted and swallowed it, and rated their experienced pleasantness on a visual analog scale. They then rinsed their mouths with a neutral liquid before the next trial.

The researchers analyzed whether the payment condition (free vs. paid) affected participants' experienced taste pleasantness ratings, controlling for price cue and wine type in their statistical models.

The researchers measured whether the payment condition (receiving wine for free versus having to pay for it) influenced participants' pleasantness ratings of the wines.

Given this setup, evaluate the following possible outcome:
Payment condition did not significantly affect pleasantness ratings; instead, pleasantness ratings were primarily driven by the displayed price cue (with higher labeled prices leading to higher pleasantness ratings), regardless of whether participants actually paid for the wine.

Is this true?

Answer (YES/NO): YES